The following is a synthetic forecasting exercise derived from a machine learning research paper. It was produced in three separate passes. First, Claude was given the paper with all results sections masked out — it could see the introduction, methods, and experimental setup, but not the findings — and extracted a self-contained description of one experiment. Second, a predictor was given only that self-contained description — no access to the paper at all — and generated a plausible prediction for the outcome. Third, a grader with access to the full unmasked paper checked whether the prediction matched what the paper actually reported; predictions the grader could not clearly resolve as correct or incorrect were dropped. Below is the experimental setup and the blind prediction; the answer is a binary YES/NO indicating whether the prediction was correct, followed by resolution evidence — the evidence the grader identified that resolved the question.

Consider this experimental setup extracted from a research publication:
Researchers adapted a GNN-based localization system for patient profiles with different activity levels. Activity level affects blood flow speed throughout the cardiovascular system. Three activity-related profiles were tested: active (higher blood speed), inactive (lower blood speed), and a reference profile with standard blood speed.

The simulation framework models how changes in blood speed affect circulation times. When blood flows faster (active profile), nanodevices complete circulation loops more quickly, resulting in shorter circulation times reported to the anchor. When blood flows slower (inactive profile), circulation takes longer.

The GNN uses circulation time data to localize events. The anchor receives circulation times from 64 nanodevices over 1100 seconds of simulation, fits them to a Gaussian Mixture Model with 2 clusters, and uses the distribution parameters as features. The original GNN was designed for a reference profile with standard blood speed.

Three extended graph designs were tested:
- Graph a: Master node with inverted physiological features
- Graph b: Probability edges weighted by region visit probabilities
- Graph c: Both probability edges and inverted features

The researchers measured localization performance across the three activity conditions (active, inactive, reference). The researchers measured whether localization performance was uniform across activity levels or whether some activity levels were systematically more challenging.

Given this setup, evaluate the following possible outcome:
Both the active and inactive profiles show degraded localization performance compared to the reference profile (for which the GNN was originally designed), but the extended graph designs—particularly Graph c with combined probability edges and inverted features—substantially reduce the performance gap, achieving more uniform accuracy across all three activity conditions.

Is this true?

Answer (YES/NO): NO